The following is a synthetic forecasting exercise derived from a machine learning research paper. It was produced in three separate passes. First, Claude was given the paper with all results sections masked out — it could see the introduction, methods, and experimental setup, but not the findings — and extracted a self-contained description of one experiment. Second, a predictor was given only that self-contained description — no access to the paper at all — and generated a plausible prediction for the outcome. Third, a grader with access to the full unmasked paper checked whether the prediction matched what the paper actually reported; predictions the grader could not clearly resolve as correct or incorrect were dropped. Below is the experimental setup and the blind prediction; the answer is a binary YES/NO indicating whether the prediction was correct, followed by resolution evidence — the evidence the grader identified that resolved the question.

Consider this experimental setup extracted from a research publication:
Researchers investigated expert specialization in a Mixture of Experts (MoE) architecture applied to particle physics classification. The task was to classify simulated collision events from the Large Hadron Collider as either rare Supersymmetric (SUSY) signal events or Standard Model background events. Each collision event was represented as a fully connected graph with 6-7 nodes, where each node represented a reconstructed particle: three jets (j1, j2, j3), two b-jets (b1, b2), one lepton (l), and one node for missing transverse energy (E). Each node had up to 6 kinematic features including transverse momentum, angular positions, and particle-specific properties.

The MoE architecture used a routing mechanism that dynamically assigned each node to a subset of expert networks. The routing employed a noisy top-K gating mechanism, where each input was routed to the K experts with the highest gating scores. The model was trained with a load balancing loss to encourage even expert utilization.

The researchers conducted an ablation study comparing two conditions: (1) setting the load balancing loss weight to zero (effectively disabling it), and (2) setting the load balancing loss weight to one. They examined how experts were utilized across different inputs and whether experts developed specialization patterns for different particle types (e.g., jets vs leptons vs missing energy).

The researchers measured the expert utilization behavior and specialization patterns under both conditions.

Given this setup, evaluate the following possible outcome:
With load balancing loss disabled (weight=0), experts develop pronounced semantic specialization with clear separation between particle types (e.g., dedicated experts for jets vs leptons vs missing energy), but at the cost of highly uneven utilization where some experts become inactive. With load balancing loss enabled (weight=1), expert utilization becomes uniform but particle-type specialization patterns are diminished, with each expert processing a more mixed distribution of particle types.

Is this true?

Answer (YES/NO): NO